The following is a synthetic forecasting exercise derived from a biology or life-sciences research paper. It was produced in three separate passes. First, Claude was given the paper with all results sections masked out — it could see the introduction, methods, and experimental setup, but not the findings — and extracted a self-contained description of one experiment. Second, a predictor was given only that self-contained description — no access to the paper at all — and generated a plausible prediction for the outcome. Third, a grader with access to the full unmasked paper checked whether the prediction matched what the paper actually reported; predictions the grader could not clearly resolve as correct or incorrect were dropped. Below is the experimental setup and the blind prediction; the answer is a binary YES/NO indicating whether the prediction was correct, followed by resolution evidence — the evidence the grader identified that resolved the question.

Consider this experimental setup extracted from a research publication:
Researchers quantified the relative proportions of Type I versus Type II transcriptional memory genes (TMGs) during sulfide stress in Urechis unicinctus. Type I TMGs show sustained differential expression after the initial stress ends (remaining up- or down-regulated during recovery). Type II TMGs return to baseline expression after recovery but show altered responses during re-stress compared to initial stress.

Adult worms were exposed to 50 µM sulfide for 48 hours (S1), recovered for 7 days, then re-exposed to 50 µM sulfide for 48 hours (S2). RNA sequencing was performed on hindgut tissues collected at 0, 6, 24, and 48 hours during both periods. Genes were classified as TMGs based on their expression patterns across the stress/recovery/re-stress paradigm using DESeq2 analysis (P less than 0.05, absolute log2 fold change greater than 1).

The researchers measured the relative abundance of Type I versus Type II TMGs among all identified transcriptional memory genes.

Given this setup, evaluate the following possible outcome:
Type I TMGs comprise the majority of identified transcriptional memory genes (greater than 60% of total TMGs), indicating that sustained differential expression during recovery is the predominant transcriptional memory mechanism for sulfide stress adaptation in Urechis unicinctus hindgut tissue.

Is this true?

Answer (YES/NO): NO